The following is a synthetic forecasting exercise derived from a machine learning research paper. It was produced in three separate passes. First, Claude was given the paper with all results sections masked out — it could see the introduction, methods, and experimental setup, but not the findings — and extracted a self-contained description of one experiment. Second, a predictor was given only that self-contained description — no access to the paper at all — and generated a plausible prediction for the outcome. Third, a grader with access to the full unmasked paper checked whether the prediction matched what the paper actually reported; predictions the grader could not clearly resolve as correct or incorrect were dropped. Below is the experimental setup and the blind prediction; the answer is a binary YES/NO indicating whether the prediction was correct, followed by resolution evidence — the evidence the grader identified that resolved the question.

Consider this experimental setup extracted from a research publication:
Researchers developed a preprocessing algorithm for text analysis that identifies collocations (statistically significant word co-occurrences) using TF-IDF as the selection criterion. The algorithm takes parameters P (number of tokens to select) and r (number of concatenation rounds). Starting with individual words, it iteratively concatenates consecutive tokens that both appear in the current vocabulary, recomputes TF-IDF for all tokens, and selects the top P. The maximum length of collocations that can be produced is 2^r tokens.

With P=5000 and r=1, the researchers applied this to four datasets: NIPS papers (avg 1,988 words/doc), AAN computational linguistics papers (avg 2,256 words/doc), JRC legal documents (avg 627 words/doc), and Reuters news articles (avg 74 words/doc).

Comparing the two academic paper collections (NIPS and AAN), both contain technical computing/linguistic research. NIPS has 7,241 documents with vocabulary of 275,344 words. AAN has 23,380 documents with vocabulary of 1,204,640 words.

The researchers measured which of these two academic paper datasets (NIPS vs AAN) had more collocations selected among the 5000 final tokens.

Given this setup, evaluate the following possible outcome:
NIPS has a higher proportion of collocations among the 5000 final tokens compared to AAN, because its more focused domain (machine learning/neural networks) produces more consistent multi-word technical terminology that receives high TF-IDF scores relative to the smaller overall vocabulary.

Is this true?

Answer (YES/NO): YES